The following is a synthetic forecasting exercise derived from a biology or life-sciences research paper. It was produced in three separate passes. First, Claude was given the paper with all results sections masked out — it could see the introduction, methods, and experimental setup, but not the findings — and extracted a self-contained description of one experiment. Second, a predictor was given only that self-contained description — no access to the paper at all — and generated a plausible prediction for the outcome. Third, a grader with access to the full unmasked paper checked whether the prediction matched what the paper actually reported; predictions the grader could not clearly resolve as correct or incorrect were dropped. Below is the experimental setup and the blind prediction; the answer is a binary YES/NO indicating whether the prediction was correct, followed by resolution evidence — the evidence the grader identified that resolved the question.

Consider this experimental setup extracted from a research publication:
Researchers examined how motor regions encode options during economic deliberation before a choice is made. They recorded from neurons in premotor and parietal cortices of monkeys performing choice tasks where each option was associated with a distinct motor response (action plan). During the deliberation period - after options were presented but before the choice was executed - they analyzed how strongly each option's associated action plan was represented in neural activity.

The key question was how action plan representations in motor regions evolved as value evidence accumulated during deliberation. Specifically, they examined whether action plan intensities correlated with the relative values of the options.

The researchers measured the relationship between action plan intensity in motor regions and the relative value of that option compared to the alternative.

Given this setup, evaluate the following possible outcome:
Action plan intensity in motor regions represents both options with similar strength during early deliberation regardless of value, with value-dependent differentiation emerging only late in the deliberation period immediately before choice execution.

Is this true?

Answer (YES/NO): NO